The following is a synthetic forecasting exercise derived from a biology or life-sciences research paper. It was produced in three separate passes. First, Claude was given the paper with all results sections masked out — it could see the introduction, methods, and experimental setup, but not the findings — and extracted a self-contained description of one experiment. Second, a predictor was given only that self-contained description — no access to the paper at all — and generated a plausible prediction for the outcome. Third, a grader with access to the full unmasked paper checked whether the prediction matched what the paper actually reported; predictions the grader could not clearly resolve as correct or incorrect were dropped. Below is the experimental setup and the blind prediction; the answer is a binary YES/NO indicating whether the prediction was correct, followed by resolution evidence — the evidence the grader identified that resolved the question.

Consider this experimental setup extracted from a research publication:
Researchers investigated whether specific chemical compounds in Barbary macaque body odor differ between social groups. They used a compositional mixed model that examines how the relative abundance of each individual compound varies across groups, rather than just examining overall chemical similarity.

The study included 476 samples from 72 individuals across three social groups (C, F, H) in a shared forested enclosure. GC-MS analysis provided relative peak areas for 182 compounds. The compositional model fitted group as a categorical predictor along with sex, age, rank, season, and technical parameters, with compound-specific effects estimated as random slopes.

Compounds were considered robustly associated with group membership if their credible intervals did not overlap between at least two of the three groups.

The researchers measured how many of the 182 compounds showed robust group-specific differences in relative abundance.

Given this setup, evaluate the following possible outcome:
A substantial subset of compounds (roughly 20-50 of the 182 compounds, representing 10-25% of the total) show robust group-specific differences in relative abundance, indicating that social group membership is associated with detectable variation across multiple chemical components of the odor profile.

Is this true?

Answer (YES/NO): NO